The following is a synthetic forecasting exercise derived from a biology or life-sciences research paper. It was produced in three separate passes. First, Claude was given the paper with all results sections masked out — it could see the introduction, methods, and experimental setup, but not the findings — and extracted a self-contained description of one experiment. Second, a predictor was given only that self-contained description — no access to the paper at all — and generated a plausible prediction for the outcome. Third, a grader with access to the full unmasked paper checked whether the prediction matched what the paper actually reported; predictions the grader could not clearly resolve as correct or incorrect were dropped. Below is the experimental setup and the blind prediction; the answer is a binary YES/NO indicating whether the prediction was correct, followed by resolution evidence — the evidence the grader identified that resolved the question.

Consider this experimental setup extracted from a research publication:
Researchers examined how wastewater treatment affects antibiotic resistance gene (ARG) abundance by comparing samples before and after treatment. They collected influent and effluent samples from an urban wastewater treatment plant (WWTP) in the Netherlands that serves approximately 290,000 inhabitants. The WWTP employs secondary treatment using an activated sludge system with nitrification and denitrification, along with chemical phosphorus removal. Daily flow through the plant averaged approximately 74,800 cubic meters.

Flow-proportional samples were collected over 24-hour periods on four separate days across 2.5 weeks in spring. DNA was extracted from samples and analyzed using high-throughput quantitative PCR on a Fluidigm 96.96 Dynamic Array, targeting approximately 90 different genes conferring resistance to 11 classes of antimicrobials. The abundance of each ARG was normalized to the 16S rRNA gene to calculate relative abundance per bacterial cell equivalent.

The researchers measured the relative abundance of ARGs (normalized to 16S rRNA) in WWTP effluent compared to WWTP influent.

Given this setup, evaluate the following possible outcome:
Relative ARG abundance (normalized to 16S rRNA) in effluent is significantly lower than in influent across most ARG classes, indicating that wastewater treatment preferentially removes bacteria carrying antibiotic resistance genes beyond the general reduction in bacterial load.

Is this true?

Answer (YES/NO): YES